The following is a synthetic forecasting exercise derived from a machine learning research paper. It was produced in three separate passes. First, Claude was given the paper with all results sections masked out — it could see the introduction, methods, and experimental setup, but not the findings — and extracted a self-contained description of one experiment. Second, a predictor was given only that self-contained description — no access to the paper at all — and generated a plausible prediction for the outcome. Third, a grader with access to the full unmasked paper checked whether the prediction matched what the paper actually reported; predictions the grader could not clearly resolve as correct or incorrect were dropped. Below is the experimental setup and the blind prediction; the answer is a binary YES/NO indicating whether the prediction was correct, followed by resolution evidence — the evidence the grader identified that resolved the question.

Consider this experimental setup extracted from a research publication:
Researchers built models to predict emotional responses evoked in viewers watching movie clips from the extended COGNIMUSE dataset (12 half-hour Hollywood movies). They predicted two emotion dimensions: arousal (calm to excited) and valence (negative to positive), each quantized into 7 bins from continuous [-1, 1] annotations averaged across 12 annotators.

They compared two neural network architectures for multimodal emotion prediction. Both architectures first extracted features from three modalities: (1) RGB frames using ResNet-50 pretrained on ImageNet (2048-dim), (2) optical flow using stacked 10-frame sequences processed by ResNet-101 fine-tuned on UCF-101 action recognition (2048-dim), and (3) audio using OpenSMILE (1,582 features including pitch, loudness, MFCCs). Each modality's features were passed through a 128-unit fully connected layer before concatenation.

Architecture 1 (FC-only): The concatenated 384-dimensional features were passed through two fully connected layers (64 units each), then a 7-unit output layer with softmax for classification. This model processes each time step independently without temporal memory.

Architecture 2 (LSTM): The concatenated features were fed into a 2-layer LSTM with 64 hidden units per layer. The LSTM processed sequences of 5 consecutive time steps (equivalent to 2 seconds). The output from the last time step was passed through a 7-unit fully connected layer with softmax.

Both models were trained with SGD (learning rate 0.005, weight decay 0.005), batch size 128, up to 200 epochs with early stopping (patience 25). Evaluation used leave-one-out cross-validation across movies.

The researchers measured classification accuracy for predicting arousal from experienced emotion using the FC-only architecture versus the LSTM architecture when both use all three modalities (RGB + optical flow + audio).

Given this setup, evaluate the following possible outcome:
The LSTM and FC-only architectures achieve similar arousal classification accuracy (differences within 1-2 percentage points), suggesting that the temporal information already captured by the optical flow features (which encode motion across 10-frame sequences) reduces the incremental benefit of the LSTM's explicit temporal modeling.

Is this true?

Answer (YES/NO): NO